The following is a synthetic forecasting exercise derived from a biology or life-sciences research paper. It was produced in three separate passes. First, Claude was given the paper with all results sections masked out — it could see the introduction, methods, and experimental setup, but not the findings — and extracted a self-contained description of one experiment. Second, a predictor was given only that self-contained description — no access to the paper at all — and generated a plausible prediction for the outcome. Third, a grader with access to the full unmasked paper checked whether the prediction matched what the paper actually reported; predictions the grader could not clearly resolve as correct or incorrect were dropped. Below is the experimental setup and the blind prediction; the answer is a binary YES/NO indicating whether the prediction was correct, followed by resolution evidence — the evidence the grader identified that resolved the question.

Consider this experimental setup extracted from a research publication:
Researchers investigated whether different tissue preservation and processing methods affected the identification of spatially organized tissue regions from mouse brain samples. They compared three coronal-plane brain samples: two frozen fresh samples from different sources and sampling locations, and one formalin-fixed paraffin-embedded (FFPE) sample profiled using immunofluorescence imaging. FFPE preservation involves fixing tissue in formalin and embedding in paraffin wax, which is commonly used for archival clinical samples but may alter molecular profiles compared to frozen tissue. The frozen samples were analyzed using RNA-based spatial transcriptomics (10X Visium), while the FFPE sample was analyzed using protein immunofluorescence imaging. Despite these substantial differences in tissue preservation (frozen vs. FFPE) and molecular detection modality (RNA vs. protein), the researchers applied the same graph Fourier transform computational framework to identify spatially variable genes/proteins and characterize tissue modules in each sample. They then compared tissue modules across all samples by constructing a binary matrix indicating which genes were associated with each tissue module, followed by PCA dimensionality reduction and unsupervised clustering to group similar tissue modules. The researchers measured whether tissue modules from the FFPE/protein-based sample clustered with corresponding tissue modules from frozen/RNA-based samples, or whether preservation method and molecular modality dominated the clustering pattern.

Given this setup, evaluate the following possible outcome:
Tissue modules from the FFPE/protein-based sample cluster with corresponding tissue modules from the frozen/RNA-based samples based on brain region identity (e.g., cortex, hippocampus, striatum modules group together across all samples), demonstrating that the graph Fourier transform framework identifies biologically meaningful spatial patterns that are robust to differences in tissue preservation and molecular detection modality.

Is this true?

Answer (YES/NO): YES